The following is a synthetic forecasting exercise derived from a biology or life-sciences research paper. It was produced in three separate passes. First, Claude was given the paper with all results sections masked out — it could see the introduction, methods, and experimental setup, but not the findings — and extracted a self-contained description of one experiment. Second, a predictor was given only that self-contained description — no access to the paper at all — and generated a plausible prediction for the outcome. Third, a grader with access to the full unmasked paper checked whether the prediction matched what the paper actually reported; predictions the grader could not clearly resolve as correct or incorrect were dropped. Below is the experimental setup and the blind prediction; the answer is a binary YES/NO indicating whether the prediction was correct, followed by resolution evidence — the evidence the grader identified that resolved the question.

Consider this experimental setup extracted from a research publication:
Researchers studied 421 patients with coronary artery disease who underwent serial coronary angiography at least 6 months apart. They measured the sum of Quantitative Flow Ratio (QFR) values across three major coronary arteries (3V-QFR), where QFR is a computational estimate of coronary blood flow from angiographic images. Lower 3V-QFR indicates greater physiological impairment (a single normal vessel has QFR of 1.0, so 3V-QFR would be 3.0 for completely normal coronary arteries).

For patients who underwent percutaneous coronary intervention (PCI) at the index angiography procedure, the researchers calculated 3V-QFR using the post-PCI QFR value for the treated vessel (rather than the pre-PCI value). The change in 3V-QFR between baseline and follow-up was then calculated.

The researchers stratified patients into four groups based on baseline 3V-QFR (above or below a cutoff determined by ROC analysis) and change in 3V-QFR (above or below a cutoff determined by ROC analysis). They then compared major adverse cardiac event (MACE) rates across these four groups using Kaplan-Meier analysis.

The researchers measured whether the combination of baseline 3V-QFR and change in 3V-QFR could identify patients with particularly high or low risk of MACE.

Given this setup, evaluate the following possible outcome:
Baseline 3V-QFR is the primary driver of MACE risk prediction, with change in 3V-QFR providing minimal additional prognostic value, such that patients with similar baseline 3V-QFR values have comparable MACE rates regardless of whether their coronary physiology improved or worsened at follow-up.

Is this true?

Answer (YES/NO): NO